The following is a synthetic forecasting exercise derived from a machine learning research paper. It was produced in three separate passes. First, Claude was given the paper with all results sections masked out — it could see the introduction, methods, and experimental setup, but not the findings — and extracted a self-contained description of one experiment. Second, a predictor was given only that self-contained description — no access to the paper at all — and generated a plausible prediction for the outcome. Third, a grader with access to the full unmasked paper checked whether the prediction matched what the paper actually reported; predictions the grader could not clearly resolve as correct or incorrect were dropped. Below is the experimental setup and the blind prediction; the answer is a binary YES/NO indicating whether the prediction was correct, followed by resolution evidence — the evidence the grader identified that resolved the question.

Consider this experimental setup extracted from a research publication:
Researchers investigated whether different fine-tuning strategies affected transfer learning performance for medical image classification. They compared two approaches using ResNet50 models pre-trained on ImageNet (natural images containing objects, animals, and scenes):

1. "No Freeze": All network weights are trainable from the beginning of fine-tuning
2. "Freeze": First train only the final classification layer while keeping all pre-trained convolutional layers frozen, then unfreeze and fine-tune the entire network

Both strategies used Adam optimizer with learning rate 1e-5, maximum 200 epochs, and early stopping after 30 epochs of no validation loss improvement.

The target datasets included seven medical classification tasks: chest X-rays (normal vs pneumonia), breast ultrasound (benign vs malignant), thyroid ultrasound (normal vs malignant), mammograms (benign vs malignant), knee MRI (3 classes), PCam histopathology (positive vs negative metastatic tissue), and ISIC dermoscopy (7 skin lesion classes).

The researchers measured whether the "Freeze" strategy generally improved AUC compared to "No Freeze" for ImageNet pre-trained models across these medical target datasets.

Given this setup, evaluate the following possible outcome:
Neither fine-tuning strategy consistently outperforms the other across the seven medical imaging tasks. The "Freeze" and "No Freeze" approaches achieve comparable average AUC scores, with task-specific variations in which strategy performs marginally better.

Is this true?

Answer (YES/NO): NO